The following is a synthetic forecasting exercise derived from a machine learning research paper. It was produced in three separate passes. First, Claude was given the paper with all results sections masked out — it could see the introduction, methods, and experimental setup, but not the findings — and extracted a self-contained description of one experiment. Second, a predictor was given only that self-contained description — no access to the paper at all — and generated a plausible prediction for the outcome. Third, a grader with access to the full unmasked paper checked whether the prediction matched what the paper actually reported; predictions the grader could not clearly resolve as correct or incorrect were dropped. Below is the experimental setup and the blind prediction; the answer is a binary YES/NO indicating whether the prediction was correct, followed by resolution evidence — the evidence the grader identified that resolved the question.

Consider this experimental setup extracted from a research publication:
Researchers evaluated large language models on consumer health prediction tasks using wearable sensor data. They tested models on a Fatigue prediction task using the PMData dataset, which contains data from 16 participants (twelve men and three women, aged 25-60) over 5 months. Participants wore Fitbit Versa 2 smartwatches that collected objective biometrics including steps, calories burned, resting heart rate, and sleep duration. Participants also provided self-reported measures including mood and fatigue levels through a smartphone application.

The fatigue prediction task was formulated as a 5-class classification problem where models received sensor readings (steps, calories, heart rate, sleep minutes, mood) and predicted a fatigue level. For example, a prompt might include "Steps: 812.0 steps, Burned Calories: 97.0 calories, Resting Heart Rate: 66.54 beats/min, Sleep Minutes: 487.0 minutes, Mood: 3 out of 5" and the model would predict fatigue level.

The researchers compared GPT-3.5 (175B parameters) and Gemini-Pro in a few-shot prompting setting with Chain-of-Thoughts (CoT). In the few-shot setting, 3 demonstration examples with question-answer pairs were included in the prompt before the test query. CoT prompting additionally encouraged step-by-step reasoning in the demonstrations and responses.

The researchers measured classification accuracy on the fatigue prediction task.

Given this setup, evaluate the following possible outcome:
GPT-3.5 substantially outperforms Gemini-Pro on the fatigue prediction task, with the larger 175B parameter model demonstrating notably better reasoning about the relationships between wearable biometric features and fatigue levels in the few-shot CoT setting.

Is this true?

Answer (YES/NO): YES